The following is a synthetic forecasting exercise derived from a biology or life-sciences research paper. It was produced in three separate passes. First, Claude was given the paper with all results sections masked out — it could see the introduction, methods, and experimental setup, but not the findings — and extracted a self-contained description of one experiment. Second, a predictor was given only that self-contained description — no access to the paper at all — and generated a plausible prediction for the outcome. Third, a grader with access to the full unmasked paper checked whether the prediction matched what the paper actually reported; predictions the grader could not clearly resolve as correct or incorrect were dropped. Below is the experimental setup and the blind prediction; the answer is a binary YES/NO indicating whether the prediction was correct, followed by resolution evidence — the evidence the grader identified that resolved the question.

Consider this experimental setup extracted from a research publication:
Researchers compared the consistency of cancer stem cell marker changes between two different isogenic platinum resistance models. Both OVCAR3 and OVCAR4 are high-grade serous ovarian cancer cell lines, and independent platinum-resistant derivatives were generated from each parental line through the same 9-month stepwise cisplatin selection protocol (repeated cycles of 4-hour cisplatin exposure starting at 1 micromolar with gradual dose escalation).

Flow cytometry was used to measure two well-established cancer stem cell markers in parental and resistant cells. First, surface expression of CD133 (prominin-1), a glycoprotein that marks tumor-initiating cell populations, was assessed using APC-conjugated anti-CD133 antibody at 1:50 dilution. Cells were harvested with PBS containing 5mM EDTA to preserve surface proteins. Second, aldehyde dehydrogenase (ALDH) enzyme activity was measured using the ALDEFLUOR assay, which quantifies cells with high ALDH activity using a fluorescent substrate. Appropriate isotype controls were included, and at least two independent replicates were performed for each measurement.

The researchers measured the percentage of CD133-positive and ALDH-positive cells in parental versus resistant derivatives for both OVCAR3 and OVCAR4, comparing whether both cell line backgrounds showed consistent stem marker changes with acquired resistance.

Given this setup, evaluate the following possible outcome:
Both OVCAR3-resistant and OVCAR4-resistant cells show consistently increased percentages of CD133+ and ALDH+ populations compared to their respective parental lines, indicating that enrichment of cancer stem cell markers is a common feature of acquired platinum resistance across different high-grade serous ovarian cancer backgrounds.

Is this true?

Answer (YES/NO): NO